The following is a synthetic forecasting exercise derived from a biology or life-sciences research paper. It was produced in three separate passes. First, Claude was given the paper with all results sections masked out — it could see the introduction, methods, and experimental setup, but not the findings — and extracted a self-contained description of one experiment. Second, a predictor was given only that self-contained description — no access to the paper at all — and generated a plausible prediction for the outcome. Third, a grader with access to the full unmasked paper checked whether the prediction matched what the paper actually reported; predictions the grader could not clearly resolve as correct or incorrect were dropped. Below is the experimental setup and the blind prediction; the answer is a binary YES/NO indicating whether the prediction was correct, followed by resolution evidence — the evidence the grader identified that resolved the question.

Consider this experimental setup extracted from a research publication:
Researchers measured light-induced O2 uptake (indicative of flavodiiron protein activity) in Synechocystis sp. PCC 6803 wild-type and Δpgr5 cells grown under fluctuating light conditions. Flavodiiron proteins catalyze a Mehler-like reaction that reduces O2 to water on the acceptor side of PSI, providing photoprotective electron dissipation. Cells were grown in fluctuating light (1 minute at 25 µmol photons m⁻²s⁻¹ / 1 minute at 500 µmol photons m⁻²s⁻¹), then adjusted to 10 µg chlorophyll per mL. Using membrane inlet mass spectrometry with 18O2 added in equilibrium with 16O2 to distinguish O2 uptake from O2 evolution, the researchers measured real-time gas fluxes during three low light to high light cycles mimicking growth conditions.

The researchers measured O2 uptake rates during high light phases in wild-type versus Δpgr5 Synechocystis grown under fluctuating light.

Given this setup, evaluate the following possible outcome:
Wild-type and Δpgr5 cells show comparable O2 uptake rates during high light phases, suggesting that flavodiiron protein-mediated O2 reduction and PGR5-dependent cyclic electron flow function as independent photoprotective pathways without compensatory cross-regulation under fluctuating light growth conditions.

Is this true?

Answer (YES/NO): NO